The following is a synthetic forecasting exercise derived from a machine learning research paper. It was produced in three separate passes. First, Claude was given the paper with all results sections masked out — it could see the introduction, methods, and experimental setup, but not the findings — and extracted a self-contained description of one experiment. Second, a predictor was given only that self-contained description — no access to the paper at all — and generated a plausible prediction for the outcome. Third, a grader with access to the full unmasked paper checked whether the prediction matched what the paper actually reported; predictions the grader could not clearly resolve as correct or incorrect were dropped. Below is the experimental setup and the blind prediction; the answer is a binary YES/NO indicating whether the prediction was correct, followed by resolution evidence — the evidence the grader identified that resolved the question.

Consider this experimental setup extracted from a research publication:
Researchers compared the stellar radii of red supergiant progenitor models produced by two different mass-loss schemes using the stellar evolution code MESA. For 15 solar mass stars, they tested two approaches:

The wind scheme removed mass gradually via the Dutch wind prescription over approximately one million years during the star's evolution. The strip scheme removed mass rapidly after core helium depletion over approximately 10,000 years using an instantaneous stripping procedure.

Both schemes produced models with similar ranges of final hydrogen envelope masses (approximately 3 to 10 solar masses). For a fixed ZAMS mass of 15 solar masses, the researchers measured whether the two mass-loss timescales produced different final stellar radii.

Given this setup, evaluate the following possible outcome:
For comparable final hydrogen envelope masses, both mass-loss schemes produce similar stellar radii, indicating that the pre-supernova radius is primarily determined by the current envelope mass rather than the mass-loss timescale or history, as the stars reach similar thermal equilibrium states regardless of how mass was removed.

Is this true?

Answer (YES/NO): YES